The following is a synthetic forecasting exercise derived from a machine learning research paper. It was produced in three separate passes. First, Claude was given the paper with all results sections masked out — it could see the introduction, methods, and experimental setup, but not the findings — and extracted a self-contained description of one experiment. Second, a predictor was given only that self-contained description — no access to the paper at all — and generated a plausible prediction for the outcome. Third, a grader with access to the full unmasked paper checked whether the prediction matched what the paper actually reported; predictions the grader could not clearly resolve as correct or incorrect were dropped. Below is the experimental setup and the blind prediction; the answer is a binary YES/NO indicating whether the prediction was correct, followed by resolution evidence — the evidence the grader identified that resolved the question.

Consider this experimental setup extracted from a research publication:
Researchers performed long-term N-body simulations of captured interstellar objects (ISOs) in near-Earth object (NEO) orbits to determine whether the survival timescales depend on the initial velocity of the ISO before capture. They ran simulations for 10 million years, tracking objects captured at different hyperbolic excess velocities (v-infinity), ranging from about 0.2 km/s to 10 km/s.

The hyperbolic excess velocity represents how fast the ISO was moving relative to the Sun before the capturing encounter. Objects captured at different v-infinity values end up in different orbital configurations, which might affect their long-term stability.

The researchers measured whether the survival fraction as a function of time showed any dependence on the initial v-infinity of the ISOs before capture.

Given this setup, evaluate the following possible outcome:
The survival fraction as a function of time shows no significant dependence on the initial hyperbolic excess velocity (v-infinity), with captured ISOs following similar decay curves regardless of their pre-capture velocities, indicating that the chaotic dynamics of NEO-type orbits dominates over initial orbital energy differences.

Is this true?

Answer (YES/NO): YES